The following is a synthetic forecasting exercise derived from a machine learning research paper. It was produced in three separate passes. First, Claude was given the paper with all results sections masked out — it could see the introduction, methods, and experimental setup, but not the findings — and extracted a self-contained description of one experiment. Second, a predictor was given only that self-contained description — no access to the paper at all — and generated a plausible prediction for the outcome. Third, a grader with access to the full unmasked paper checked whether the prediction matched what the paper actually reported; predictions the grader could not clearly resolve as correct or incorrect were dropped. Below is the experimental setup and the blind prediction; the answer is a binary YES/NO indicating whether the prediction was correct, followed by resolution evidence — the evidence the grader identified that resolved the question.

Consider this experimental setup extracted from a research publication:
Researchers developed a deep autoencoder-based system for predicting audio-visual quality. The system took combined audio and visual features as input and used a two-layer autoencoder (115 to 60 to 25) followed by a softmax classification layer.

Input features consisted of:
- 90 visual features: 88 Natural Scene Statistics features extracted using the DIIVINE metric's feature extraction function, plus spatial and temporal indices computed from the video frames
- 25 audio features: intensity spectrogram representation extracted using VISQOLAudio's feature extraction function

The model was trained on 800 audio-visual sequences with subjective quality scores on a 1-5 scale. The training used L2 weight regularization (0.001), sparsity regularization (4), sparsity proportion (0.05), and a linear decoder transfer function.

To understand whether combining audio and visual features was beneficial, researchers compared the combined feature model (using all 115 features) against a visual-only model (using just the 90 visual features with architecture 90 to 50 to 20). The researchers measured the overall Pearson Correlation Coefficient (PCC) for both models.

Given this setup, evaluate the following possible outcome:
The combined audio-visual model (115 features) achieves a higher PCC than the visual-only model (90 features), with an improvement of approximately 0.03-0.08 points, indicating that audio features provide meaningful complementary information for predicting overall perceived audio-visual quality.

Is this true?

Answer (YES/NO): NO